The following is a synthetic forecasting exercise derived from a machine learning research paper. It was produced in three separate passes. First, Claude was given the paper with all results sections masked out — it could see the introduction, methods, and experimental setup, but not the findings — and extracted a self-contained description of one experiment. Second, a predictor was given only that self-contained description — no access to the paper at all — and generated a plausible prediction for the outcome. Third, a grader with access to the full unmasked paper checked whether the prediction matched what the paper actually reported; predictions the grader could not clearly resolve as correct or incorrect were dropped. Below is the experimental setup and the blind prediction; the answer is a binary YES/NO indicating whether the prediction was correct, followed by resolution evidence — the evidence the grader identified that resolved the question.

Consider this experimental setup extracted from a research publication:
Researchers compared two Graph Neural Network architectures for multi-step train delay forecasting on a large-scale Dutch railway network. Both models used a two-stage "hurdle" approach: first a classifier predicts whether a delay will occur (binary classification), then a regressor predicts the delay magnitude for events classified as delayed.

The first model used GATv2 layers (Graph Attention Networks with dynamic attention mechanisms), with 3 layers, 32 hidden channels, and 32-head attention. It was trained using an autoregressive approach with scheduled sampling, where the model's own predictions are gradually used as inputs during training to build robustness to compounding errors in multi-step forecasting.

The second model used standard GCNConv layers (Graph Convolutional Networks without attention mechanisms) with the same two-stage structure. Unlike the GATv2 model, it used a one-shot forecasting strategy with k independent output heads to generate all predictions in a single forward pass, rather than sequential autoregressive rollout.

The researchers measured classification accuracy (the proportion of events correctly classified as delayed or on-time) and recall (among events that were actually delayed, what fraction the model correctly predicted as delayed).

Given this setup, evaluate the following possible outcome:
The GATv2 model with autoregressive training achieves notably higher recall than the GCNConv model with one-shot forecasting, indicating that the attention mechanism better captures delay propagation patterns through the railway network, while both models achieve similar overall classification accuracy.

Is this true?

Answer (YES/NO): NO